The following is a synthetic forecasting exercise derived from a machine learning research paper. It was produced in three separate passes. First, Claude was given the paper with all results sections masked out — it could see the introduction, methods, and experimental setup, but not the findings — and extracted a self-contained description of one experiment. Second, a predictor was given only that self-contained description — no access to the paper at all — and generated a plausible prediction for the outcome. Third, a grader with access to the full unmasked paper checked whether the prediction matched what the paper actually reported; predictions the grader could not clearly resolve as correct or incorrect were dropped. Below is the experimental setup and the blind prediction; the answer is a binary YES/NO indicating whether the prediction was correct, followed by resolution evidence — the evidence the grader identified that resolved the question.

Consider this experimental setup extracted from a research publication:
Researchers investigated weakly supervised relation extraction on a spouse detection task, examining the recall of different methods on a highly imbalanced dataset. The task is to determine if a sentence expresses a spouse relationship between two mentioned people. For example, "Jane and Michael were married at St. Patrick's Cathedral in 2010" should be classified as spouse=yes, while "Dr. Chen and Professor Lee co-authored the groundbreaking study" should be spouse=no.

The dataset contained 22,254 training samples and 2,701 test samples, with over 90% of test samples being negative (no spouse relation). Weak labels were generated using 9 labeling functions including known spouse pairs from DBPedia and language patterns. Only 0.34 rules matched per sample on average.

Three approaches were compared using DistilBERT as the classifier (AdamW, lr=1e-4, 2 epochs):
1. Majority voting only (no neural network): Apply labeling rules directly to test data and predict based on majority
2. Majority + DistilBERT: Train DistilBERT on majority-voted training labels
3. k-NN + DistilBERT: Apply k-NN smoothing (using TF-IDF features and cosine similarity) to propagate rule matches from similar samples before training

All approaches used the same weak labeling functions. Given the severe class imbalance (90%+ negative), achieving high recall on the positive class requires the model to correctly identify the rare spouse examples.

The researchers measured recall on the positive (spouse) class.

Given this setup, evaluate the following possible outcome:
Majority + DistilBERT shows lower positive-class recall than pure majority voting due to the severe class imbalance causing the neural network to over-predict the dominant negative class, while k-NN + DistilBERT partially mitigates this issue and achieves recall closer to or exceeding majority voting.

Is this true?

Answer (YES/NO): NO